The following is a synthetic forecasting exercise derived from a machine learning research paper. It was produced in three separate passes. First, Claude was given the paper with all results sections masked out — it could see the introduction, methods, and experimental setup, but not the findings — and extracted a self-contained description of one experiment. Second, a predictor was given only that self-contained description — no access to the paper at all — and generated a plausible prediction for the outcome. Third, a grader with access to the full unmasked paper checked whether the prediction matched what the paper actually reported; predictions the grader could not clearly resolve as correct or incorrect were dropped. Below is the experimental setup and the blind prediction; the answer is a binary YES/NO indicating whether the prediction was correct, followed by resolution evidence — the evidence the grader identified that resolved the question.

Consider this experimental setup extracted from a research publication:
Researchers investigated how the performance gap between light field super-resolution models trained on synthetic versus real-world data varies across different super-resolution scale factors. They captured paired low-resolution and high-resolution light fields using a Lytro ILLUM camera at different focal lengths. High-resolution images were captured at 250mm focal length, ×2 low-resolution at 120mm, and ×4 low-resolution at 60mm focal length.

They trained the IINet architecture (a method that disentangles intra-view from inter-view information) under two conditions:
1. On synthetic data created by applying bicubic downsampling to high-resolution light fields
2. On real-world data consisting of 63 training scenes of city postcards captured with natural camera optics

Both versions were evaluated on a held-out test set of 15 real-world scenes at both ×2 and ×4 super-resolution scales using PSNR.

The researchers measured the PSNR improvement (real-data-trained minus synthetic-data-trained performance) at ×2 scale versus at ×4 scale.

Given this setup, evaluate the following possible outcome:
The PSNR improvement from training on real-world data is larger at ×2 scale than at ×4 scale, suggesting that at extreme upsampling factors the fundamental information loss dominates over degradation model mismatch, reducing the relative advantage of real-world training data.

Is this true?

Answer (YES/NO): YES